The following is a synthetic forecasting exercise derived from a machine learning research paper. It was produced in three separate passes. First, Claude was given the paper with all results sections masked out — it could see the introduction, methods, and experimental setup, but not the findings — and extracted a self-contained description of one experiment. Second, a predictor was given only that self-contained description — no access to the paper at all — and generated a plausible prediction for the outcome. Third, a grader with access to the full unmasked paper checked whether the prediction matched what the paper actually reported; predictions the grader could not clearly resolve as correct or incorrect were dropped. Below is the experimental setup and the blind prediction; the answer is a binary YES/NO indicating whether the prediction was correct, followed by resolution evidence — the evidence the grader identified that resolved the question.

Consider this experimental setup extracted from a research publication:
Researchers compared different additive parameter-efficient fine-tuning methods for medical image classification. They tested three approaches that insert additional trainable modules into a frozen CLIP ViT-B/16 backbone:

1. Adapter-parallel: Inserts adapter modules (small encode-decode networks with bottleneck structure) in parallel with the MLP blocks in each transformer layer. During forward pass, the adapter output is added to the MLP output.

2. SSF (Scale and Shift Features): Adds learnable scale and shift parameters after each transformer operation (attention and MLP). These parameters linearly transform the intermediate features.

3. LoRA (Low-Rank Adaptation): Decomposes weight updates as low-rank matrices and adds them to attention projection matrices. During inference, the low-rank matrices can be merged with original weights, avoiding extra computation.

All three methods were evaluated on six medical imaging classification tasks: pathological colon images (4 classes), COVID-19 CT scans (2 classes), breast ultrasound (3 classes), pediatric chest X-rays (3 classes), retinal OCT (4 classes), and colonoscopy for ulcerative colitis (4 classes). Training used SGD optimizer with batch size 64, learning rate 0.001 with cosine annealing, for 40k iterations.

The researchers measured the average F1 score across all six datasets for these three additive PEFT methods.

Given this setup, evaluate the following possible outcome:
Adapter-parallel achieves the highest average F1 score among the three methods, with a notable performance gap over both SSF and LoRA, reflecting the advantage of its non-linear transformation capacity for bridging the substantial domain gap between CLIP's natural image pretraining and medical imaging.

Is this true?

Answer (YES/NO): NO